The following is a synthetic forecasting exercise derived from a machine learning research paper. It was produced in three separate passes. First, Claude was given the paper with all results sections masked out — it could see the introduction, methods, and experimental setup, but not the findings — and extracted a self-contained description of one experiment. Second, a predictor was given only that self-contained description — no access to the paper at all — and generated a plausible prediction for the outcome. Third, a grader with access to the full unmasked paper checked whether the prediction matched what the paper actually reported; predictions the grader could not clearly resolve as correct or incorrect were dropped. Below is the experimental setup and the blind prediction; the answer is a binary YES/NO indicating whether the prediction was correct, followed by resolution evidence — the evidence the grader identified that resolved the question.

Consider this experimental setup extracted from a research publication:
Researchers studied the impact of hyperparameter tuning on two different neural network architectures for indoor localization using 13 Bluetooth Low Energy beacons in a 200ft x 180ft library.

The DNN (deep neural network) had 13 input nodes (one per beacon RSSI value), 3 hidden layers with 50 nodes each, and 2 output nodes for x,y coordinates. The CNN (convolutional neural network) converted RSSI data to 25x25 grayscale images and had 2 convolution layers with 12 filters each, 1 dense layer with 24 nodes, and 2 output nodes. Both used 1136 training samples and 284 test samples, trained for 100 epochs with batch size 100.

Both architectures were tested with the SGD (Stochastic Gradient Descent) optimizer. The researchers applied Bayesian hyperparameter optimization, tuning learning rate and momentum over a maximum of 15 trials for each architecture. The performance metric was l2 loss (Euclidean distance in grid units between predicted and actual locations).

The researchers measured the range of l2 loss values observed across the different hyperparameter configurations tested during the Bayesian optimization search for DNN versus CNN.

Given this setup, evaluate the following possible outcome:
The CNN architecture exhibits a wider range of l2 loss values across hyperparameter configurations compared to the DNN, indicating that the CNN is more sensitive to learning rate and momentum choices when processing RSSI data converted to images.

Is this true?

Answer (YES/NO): YES